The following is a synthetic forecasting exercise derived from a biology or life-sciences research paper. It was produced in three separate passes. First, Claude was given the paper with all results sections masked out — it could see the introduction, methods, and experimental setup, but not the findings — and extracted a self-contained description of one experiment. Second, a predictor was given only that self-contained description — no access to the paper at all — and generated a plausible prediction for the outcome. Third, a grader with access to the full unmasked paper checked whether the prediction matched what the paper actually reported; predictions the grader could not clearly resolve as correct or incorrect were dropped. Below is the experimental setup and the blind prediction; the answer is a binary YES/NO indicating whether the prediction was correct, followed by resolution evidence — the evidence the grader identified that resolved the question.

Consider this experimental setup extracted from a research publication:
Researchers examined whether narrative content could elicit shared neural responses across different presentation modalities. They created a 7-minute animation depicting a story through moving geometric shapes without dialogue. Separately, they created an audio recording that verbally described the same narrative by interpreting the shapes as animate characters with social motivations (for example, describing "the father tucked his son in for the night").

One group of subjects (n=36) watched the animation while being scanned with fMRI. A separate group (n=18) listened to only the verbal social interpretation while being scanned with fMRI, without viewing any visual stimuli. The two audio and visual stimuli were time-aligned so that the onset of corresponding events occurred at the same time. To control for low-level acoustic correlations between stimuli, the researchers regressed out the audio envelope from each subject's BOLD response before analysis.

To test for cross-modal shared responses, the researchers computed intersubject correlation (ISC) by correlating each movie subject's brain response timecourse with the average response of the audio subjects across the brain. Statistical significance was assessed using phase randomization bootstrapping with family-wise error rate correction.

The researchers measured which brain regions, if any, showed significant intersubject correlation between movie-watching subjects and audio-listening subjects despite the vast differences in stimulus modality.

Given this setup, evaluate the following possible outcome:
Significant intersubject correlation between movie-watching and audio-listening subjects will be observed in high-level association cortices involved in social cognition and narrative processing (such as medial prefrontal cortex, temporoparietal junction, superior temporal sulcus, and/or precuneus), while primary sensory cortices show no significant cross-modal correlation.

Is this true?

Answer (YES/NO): YES